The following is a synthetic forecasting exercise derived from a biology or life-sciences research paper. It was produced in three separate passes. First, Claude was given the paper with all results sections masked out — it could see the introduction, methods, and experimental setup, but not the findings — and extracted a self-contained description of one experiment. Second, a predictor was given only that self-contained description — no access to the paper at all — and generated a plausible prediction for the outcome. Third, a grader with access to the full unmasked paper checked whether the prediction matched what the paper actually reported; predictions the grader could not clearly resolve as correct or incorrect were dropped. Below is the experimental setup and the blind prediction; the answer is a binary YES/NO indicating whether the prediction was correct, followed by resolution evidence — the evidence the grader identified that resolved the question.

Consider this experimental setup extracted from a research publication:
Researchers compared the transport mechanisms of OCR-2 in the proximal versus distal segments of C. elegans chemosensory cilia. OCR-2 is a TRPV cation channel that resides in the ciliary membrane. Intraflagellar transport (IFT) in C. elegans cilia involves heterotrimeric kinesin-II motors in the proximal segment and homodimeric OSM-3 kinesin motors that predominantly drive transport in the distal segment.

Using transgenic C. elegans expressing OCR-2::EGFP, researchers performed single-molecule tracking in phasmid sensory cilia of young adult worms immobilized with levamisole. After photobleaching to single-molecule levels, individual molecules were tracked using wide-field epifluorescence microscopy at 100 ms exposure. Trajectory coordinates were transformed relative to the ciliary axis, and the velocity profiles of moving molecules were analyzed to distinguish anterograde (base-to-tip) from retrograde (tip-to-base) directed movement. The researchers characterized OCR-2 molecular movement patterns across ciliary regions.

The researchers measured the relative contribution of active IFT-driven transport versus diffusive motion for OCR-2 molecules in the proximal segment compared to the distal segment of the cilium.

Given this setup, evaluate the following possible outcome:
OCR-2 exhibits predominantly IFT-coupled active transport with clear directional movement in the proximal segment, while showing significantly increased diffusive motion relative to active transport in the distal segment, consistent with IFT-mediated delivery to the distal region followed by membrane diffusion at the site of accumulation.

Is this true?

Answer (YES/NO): NO